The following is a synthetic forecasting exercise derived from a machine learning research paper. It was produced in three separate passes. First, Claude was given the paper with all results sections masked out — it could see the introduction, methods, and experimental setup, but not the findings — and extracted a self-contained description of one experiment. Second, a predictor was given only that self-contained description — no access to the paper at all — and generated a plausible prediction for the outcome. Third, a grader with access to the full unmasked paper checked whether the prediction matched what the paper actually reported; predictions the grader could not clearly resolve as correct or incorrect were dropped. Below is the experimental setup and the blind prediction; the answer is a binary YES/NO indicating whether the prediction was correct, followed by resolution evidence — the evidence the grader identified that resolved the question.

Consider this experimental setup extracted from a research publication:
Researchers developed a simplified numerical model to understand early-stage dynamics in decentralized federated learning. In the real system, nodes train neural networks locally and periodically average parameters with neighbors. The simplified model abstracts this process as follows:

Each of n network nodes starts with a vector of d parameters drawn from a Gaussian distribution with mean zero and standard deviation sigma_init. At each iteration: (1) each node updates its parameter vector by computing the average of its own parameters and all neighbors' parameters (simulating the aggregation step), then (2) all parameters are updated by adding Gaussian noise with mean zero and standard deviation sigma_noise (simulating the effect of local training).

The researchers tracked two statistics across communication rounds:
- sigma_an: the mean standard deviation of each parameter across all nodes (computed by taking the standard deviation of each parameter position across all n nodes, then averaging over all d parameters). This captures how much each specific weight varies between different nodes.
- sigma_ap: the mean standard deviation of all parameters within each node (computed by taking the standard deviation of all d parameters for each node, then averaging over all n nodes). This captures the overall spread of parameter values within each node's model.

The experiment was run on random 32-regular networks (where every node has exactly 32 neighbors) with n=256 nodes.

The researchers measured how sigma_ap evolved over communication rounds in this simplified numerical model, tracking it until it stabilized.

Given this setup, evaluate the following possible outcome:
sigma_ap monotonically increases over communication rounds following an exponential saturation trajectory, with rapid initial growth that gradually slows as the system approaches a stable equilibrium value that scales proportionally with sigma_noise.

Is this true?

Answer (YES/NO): NO